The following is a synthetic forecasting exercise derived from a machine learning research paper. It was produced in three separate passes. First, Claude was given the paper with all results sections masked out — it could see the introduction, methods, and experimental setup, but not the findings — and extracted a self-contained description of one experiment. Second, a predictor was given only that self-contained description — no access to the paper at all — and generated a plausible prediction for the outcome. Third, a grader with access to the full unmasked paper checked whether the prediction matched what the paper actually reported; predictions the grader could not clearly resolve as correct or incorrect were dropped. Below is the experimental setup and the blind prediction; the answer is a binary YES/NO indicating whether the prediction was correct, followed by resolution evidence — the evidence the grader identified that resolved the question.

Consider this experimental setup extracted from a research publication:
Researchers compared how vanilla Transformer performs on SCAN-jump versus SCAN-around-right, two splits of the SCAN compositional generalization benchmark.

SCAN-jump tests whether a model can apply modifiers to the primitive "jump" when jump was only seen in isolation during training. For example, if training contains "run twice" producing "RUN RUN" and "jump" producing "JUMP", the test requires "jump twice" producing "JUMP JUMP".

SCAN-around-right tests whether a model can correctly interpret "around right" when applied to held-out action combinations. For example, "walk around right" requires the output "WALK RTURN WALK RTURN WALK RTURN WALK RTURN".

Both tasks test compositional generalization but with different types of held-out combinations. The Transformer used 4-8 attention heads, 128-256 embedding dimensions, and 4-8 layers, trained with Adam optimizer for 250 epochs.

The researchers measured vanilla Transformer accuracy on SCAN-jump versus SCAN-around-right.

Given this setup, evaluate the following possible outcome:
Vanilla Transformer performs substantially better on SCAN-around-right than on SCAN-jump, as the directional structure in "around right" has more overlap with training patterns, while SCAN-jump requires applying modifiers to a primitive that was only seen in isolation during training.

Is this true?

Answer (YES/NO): YES